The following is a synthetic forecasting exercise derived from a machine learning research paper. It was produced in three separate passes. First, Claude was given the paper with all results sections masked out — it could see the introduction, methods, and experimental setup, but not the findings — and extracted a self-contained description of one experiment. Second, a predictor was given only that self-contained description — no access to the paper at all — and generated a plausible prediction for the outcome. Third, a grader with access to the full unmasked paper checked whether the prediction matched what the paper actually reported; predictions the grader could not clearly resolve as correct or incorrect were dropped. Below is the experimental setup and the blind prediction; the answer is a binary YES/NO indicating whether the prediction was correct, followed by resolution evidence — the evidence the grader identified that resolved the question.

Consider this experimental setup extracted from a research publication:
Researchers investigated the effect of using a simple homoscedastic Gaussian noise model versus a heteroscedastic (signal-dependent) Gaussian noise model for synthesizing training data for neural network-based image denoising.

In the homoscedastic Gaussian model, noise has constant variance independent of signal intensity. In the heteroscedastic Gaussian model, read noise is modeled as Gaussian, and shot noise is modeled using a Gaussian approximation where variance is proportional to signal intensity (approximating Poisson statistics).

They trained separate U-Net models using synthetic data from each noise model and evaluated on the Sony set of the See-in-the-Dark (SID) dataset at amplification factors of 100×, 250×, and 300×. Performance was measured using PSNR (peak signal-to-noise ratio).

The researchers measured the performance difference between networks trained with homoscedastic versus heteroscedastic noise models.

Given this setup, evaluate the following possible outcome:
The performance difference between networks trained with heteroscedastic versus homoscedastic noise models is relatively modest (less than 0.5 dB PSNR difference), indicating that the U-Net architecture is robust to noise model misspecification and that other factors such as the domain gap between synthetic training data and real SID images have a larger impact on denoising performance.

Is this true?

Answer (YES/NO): NO